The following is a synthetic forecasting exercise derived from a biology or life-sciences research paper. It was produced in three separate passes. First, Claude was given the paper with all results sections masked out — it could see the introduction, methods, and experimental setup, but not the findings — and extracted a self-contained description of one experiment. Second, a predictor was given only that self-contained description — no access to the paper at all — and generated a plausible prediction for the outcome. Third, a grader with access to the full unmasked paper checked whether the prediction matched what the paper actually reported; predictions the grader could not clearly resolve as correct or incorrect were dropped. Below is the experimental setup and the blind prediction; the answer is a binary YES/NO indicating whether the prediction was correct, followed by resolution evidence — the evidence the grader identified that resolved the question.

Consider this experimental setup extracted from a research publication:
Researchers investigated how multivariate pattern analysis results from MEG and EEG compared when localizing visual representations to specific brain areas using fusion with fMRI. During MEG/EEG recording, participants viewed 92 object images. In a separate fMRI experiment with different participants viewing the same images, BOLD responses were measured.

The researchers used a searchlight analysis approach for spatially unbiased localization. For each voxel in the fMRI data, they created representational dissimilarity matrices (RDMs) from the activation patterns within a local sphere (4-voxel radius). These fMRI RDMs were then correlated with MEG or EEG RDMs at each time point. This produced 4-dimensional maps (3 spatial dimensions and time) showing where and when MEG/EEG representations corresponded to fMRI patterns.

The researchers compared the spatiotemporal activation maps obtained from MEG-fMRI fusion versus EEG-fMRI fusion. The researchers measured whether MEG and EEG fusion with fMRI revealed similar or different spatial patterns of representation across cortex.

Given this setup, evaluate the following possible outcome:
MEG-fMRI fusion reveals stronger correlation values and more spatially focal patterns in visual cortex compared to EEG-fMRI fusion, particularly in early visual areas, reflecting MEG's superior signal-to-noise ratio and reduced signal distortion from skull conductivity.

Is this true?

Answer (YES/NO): NO